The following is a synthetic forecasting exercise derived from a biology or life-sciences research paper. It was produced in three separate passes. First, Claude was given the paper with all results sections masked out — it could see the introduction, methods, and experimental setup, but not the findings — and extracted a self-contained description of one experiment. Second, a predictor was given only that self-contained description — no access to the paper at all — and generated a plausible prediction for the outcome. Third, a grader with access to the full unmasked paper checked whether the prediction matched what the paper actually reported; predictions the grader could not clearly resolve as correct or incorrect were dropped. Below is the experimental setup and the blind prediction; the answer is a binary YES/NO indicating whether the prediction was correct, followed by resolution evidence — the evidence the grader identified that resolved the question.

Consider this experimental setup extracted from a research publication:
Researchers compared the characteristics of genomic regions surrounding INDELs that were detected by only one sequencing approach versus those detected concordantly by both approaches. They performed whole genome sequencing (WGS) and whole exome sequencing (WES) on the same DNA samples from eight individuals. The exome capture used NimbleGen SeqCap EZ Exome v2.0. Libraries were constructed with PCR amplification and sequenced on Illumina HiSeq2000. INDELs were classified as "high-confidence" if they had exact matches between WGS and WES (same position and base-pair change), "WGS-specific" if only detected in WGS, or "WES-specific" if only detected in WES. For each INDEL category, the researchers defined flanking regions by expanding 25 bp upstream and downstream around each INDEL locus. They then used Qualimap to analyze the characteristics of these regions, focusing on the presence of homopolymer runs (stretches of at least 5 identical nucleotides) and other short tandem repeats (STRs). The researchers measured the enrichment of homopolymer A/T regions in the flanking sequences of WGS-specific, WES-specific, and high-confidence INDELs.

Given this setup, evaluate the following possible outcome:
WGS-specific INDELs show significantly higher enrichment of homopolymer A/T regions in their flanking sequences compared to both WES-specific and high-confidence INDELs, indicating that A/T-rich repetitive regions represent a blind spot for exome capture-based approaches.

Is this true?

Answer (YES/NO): NO